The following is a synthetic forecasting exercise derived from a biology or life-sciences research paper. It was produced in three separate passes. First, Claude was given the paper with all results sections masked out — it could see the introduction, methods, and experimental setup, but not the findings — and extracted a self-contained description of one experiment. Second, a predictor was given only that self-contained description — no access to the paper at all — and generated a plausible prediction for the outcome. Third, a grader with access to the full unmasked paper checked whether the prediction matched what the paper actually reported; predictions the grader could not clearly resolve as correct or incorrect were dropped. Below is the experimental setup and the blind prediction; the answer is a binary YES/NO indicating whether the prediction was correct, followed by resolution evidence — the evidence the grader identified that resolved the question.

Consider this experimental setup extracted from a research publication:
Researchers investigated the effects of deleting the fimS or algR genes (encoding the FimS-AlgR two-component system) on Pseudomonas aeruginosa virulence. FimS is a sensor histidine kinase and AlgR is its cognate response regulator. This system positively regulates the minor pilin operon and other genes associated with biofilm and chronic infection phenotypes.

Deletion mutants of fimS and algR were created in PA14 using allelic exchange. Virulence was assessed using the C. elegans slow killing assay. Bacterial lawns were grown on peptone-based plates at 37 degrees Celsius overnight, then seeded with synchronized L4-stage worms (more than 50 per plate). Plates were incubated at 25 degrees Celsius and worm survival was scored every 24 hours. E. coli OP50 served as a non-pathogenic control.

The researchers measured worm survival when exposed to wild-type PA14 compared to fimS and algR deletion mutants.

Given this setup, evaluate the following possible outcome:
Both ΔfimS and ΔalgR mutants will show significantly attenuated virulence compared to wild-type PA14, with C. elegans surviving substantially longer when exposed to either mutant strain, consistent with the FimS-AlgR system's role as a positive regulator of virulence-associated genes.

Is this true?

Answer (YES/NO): NO